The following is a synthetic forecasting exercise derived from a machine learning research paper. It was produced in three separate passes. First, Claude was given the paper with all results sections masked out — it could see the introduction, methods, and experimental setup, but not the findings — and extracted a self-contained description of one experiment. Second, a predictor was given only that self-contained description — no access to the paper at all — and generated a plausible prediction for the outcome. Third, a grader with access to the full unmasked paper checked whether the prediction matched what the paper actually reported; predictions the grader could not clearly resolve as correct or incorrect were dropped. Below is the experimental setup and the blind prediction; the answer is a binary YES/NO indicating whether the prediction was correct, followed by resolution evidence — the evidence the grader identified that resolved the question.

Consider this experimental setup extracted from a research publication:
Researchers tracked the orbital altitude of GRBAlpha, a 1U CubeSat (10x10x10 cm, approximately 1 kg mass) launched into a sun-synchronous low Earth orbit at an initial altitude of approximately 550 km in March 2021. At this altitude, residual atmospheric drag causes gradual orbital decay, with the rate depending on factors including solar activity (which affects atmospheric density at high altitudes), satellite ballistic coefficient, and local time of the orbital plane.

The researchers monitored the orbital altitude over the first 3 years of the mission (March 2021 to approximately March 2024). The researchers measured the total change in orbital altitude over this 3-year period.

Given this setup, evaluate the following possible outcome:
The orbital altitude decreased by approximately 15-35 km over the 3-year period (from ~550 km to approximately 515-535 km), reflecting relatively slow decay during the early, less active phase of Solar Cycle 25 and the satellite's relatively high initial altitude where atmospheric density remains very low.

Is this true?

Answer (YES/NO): NO